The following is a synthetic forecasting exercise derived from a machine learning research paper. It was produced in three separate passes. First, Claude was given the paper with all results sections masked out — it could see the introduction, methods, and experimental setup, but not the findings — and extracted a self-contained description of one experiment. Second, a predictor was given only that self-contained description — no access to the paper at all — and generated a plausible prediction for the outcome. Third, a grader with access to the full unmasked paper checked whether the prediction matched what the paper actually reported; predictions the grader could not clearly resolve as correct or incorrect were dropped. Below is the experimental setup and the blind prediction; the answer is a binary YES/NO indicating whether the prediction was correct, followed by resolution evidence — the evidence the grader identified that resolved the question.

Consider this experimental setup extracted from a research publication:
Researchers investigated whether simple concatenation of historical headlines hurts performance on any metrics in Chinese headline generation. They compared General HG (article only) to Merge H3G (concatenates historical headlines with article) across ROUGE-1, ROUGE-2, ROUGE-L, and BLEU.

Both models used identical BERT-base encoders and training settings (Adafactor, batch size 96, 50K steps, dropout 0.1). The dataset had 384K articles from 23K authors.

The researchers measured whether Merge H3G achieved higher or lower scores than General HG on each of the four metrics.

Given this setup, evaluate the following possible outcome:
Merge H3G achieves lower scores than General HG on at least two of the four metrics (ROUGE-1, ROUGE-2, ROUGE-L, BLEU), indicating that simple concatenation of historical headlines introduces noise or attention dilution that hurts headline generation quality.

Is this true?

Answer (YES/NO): NO